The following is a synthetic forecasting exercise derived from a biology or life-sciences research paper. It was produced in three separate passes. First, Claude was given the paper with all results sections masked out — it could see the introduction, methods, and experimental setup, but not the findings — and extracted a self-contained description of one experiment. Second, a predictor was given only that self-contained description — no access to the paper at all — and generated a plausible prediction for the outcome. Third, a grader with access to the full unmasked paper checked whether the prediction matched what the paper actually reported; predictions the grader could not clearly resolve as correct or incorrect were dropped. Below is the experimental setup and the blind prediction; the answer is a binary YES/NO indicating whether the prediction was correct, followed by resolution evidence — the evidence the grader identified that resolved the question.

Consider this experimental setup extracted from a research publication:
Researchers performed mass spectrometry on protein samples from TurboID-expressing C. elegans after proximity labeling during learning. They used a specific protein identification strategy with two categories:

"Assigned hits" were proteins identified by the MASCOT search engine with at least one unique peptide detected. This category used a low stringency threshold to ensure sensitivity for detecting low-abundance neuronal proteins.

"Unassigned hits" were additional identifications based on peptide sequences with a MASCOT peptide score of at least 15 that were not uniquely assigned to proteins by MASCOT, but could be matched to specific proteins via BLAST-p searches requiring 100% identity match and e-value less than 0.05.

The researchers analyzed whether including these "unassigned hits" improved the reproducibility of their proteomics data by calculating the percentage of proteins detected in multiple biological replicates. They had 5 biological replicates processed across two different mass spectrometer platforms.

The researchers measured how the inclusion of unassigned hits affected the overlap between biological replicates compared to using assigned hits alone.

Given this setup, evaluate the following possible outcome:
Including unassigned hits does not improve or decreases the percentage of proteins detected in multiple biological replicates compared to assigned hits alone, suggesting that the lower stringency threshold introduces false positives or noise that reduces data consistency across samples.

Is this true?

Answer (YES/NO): NO